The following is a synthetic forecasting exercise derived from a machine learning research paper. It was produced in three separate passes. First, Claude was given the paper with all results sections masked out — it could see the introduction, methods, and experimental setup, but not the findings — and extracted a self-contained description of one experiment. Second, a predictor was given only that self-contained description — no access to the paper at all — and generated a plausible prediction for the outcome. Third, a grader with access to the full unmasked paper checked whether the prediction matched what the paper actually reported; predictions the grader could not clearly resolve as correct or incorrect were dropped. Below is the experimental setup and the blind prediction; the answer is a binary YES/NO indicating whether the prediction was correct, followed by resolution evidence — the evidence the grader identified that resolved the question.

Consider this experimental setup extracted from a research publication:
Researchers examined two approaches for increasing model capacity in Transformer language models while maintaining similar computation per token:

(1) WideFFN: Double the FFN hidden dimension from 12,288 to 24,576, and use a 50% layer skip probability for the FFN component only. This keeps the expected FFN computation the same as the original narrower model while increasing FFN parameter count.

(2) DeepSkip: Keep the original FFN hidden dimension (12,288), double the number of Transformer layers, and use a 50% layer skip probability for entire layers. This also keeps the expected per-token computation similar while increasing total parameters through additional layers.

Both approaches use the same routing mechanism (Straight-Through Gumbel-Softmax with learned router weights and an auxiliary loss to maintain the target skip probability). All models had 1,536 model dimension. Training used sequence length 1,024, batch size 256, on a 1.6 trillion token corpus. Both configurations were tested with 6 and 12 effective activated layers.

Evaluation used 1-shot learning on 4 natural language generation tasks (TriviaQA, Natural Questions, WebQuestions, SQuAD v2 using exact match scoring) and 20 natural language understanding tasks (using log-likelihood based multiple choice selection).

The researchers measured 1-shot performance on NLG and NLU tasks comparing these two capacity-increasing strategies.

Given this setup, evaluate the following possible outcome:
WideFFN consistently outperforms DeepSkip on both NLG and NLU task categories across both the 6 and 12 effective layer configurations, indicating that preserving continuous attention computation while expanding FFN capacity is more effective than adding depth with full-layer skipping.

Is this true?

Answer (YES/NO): NO